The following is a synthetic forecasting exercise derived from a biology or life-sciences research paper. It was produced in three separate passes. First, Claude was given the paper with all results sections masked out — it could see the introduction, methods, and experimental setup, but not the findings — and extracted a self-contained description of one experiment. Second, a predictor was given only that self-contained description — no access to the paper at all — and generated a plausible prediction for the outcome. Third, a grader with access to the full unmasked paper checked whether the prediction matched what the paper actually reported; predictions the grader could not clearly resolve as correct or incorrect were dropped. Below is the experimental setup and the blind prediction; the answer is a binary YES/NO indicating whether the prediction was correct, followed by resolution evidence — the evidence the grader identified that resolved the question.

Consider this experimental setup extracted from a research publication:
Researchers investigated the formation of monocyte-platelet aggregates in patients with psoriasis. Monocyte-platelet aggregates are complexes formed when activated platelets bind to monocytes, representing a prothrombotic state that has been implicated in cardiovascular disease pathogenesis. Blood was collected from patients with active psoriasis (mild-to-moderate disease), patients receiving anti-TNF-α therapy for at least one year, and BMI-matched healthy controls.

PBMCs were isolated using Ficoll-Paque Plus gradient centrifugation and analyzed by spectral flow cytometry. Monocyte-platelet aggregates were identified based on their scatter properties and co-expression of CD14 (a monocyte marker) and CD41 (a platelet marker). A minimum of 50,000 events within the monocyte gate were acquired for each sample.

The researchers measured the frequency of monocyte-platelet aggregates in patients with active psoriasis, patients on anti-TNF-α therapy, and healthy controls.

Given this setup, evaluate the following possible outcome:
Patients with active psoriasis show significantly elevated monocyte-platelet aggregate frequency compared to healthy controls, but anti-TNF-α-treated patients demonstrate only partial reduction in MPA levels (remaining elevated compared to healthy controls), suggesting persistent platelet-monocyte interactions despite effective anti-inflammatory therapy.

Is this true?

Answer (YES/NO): NO